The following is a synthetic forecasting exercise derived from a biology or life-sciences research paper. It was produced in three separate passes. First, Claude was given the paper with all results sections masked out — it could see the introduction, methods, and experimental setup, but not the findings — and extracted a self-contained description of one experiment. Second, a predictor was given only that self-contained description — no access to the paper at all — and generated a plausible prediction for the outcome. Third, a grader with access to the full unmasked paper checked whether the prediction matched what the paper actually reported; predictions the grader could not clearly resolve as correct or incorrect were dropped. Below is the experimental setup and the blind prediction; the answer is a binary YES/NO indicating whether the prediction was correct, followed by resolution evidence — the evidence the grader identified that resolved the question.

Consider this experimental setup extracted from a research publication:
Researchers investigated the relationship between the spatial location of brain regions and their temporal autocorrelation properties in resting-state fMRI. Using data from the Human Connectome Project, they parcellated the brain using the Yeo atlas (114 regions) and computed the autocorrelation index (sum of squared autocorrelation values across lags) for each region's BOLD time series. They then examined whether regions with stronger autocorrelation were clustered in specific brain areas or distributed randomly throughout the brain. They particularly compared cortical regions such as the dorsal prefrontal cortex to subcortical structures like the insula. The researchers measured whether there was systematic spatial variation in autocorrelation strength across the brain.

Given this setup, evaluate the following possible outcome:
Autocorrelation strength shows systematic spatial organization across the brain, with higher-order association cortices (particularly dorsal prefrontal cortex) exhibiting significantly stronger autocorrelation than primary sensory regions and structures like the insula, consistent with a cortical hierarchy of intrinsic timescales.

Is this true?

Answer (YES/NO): NO